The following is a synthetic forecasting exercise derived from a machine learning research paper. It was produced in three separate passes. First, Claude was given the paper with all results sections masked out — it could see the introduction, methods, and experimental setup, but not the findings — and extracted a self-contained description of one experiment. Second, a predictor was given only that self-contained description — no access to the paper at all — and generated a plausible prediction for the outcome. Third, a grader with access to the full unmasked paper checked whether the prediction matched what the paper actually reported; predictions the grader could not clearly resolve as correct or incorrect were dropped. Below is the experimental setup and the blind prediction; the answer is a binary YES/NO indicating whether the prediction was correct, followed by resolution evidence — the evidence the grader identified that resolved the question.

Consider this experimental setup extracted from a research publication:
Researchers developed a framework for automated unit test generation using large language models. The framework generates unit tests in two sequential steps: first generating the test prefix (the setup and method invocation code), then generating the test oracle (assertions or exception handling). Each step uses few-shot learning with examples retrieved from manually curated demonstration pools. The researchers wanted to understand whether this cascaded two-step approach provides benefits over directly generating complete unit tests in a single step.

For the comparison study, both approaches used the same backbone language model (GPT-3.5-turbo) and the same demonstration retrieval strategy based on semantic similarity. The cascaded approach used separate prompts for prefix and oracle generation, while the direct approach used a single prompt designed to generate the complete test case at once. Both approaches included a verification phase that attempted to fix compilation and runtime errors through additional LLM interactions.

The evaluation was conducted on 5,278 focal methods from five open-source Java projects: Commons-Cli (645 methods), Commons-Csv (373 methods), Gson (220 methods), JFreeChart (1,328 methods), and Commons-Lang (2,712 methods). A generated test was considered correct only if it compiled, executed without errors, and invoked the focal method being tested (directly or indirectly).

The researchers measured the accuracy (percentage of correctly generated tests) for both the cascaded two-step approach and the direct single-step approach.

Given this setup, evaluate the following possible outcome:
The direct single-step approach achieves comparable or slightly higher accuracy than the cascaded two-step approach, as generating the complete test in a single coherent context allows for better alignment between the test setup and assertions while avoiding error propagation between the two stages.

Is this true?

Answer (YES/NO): NO